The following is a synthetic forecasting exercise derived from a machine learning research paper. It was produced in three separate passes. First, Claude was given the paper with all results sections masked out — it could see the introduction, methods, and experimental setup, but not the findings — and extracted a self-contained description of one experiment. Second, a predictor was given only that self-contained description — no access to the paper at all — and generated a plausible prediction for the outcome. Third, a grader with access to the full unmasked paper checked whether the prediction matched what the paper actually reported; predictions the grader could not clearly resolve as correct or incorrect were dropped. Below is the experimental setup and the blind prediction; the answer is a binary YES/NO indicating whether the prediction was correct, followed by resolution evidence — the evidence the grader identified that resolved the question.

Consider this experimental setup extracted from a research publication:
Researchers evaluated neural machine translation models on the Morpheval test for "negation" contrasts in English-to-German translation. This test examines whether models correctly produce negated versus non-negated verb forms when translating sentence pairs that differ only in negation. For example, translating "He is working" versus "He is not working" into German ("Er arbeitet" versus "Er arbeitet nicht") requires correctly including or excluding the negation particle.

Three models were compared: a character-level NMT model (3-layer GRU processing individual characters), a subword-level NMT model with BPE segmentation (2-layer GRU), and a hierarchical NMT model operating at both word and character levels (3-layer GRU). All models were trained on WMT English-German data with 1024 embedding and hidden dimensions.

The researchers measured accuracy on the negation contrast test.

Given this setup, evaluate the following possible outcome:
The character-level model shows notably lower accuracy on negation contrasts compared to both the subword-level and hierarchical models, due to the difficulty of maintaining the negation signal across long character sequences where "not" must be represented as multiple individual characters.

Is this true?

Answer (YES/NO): NO